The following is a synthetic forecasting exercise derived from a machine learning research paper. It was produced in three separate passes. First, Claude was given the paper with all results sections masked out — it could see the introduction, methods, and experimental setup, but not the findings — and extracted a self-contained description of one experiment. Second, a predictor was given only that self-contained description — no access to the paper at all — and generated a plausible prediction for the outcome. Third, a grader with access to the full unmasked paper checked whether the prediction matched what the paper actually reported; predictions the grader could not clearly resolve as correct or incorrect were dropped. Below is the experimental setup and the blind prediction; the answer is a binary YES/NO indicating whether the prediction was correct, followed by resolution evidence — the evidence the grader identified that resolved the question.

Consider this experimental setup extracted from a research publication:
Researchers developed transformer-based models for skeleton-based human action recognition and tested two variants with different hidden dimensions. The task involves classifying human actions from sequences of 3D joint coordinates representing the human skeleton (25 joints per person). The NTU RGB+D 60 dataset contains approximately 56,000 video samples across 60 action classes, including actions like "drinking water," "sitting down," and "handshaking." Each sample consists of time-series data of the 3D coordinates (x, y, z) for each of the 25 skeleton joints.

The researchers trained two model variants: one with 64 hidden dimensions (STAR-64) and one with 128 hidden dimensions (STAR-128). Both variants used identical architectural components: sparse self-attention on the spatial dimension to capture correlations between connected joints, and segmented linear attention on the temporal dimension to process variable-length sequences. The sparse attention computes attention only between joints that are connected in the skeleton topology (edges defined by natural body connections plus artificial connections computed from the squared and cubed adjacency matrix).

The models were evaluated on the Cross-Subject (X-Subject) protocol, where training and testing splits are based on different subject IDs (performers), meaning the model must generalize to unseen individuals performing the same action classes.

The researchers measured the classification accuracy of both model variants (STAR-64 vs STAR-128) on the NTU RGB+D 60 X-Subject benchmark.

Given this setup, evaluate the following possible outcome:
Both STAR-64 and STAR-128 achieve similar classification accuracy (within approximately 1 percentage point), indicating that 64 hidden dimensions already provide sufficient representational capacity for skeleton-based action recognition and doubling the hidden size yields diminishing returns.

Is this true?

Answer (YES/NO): NO